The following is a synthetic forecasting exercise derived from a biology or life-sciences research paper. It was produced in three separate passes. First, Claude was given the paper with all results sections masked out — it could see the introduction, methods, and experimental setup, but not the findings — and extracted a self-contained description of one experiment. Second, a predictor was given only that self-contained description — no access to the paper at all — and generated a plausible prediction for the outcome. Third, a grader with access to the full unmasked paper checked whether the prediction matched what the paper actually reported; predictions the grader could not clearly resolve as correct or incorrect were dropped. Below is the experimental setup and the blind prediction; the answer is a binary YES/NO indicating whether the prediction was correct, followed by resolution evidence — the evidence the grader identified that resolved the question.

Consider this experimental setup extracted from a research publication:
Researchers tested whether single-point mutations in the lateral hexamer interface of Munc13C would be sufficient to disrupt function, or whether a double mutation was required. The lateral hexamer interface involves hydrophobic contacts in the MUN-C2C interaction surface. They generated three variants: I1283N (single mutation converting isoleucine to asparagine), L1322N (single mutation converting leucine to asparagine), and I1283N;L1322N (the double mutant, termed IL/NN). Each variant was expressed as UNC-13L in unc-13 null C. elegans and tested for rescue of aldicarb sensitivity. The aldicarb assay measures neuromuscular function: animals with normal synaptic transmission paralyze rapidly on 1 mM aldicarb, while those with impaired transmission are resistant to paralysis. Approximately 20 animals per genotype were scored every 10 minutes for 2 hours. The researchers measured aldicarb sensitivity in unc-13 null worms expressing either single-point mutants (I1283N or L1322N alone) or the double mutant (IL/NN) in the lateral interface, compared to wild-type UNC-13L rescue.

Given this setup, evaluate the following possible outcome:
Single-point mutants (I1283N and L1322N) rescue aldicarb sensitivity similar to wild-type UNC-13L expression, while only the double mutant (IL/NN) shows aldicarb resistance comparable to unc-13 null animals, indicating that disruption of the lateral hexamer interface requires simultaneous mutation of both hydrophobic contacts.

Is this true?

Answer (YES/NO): NO